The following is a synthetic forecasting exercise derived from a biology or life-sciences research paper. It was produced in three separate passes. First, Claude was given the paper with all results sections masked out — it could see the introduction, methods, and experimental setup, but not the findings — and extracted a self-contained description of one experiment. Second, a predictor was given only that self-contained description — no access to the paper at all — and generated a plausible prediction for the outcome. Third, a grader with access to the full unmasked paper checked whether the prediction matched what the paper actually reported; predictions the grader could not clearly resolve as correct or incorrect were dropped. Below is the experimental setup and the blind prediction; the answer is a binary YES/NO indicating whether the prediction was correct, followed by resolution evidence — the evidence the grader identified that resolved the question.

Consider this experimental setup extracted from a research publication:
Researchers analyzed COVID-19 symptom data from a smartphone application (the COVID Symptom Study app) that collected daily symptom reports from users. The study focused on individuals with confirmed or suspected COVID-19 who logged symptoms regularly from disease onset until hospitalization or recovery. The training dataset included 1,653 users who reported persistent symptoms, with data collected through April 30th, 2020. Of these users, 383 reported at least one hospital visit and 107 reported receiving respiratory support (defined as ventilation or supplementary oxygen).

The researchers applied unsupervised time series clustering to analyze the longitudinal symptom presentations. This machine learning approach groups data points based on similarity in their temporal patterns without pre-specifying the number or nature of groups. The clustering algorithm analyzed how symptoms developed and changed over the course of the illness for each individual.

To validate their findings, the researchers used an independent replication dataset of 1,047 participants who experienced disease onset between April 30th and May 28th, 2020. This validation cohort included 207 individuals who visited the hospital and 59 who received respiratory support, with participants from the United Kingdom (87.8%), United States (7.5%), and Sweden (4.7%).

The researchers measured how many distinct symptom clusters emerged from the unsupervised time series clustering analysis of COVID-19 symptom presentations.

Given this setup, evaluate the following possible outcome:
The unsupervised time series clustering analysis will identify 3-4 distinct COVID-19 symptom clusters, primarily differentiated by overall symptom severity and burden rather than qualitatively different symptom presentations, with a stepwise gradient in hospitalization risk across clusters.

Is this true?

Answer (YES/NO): NO